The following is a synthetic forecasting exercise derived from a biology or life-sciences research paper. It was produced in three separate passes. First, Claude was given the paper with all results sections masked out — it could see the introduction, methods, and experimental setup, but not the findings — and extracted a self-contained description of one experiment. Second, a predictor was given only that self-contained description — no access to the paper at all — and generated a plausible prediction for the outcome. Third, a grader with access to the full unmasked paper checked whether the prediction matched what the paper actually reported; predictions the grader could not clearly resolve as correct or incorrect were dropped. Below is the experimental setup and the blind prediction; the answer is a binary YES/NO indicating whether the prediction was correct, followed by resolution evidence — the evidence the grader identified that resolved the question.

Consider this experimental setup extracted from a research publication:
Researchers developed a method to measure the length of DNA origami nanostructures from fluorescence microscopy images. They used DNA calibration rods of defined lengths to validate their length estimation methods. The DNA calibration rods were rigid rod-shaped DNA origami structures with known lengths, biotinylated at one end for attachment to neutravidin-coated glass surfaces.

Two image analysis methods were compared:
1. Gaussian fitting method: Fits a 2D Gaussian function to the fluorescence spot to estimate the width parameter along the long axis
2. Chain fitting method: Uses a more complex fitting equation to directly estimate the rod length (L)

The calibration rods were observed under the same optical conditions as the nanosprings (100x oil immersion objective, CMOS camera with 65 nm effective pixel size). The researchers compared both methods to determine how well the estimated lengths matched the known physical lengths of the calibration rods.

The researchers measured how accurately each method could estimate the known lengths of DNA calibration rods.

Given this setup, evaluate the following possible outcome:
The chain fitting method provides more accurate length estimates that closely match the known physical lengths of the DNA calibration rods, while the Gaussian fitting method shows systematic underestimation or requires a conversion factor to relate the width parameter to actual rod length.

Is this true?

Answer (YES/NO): YES